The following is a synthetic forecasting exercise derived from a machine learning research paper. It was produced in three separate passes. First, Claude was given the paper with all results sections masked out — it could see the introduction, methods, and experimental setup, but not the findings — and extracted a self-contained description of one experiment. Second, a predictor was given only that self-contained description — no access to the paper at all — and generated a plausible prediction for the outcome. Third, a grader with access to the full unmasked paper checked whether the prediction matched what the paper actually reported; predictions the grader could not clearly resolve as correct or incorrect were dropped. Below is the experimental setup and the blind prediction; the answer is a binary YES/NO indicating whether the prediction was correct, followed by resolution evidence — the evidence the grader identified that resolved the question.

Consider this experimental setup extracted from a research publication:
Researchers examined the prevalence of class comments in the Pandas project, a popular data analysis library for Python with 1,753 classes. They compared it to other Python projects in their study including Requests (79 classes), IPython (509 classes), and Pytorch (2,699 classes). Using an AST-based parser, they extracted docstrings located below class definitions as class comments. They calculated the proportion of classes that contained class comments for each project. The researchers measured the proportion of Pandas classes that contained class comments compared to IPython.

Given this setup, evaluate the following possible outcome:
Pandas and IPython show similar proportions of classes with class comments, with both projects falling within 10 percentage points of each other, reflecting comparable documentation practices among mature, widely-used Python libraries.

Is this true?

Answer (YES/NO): NO